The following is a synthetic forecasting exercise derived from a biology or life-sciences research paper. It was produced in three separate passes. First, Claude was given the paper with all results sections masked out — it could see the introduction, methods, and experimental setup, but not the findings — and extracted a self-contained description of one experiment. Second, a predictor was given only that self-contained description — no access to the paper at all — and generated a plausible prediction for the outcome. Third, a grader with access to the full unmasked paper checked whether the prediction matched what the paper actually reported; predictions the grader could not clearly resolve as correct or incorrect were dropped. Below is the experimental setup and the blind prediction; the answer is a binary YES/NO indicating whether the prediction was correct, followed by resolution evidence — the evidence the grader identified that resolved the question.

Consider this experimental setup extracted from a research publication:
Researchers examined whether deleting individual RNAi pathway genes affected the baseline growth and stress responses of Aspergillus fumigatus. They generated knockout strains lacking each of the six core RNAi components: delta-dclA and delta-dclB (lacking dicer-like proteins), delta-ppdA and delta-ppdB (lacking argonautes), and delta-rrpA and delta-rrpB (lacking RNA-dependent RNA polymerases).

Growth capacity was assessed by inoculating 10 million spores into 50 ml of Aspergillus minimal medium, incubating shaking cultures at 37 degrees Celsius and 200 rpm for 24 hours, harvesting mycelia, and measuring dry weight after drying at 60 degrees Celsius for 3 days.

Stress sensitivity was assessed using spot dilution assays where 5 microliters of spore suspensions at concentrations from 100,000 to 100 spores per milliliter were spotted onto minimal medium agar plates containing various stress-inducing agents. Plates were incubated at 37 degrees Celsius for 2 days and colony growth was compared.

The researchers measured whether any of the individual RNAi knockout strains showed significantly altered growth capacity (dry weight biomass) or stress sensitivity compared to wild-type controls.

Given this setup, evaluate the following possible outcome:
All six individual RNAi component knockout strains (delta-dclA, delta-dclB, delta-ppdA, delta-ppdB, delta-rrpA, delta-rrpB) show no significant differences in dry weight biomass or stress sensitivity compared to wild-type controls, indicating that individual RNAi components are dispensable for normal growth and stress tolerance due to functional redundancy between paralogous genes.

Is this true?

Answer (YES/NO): YES